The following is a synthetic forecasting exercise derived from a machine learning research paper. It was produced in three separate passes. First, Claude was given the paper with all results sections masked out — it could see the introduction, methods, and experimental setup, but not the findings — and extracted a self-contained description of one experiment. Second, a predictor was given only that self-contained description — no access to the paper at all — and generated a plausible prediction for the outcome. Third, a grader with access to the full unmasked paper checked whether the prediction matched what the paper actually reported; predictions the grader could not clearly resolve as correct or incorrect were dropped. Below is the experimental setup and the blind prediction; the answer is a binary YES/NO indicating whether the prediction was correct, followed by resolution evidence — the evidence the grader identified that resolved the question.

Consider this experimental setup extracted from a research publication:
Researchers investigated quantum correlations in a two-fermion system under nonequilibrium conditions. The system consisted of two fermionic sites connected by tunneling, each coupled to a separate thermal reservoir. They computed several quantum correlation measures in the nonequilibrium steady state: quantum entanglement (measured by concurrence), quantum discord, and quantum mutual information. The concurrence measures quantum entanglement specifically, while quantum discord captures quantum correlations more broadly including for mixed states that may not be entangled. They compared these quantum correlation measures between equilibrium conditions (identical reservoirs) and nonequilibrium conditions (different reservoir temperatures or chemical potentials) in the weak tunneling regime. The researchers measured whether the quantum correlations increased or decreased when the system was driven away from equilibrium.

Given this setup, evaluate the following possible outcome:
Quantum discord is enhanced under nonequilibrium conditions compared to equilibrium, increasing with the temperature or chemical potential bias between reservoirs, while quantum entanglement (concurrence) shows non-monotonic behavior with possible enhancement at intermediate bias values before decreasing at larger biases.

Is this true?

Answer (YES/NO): NO